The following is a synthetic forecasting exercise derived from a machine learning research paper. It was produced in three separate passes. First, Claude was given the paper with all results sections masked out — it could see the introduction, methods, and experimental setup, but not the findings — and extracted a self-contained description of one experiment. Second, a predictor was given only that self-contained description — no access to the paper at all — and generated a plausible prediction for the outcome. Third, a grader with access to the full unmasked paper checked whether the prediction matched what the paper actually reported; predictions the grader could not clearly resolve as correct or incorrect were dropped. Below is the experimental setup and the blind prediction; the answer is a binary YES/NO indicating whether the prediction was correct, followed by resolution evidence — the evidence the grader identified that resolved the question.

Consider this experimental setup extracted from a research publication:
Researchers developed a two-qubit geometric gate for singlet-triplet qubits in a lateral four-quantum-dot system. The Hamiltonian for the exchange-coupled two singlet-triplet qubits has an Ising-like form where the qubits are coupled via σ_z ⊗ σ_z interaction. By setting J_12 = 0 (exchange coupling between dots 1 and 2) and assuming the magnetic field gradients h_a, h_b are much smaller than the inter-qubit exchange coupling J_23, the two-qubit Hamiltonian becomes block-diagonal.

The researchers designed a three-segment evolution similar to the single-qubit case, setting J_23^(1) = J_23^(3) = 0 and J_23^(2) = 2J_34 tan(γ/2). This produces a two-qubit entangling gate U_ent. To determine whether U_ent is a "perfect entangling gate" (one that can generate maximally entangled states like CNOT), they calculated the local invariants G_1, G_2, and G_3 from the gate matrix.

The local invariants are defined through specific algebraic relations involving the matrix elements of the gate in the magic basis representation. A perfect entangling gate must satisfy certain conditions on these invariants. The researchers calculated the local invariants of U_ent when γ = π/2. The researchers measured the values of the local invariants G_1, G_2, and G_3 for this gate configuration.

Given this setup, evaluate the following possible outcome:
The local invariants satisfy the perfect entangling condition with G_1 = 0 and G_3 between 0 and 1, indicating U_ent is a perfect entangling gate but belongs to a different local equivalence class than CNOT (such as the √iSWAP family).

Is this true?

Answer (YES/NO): NO